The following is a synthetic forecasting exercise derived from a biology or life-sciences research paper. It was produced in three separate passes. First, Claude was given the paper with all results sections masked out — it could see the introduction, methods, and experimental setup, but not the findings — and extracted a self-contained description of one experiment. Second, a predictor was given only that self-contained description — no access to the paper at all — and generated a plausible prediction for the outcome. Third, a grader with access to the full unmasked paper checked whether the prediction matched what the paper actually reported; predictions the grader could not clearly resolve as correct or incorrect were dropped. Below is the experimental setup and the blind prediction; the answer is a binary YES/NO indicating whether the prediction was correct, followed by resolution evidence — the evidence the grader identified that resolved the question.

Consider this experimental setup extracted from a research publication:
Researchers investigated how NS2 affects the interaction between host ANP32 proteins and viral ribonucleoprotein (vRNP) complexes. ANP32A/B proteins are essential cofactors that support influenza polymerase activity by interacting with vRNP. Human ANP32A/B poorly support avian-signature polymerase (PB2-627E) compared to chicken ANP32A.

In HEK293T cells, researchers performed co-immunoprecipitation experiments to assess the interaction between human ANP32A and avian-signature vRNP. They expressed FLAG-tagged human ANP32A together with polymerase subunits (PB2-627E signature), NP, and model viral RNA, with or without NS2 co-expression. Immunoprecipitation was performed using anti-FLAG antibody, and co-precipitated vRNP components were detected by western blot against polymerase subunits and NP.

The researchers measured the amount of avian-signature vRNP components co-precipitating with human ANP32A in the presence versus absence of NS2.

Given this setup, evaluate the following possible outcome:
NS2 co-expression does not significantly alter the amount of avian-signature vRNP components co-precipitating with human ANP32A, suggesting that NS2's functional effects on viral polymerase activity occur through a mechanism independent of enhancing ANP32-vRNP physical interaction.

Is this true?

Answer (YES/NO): NO